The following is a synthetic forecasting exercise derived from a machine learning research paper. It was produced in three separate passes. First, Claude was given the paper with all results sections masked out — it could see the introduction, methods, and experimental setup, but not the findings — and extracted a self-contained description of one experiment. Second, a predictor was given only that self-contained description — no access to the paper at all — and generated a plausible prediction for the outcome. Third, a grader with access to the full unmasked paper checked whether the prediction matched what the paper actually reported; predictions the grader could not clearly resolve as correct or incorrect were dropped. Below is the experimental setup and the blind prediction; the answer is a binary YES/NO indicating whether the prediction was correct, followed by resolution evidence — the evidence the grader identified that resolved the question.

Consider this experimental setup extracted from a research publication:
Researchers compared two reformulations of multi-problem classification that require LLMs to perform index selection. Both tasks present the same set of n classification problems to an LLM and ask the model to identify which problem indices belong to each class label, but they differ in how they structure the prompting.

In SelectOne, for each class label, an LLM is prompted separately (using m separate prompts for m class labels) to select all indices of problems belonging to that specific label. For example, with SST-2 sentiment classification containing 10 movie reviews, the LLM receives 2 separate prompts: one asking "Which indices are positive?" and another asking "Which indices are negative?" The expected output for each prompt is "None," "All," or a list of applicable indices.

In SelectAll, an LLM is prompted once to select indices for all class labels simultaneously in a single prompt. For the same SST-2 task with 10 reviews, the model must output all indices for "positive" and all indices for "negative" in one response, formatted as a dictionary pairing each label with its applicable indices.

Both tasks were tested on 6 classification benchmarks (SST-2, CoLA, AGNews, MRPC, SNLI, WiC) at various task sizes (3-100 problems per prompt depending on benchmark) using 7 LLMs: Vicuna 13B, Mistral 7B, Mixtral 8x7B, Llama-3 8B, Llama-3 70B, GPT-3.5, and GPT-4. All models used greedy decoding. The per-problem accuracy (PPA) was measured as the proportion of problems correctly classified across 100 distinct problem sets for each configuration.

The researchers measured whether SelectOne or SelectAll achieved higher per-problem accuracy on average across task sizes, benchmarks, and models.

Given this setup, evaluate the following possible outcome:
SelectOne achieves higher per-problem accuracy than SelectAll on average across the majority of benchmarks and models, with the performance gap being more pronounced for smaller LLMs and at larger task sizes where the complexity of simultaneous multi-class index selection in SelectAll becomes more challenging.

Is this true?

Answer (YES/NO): NO